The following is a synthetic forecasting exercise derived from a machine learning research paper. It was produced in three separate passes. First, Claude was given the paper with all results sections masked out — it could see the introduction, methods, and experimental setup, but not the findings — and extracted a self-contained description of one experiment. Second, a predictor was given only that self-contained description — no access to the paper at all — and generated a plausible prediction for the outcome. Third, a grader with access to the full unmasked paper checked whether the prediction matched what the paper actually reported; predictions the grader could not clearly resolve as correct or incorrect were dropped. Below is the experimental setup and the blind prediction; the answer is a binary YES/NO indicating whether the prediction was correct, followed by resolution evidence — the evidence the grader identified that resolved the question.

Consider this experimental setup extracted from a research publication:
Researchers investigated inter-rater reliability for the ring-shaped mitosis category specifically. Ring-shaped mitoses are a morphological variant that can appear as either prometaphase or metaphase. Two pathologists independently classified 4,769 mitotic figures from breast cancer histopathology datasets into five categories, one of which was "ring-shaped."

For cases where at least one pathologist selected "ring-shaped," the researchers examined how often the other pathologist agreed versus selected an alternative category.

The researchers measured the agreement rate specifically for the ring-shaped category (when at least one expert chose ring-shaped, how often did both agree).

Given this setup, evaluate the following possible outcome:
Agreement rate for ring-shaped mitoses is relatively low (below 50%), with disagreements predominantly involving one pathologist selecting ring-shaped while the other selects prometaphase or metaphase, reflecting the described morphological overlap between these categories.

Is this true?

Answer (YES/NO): YES